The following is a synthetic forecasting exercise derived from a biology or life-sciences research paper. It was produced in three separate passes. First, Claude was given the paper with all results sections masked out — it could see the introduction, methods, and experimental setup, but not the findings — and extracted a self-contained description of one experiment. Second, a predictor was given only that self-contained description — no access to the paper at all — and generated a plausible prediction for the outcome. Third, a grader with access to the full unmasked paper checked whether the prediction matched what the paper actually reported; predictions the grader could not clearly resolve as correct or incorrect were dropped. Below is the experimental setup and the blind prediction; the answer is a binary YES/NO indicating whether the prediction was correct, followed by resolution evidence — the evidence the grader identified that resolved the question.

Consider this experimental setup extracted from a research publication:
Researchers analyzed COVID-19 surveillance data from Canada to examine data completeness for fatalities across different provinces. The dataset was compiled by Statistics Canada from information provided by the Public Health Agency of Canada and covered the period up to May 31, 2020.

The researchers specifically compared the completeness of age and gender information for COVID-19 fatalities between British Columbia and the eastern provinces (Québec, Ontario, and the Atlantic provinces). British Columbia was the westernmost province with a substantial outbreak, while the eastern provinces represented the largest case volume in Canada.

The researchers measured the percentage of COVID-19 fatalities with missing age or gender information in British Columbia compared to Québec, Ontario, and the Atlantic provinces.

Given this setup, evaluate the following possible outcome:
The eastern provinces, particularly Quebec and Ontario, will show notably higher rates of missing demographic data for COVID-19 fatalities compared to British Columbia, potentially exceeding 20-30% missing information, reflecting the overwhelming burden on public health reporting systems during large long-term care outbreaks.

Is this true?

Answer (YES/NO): NO